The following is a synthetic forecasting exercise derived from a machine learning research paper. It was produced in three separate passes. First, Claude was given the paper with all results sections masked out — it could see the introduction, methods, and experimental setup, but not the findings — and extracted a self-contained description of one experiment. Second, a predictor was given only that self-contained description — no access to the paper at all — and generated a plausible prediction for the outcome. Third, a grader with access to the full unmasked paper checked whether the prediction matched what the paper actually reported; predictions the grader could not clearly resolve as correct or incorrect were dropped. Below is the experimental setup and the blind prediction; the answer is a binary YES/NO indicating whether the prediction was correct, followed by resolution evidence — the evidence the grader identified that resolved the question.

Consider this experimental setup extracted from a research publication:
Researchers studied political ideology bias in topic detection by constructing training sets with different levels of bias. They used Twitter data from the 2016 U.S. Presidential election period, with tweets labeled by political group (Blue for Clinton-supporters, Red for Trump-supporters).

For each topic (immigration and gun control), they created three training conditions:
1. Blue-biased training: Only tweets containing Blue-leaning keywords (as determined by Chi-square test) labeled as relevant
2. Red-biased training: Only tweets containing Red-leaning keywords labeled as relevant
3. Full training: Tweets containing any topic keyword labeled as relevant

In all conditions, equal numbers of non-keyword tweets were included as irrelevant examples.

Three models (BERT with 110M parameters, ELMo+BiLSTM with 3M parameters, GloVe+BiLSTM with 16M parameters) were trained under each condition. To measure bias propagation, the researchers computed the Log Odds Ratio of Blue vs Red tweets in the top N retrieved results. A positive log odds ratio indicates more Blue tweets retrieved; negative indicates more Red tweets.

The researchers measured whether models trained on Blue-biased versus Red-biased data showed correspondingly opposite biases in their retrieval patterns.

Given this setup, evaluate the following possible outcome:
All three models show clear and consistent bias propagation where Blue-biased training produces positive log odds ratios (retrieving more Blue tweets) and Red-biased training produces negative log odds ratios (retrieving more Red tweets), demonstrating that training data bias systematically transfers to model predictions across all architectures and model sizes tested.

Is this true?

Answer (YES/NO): YES